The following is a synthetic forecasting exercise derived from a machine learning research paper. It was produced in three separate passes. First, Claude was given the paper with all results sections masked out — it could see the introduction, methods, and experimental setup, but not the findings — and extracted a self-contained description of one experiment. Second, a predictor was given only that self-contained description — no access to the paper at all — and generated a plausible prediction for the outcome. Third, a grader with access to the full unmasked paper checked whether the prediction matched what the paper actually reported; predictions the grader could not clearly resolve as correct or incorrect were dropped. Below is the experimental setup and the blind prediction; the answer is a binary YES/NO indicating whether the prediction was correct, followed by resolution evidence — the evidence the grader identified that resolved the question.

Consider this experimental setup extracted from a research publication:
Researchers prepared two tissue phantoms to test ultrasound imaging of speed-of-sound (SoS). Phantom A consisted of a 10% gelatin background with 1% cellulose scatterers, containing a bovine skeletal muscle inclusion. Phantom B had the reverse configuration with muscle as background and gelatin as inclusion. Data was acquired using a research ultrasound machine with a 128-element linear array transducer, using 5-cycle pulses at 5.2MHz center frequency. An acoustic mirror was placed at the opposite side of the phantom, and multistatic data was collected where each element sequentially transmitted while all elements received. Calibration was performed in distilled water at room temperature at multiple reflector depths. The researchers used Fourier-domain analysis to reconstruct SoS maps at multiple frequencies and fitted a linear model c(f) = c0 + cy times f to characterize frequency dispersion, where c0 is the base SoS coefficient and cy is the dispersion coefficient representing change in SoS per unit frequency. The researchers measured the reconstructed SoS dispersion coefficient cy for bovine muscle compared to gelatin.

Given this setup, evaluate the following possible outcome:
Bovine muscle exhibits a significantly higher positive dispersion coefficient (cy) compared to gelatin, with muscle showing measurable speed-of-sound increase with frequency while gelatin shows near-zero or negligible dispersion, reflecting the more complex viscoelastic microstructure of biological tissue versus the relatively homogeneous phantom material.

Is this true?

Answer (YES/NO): NO